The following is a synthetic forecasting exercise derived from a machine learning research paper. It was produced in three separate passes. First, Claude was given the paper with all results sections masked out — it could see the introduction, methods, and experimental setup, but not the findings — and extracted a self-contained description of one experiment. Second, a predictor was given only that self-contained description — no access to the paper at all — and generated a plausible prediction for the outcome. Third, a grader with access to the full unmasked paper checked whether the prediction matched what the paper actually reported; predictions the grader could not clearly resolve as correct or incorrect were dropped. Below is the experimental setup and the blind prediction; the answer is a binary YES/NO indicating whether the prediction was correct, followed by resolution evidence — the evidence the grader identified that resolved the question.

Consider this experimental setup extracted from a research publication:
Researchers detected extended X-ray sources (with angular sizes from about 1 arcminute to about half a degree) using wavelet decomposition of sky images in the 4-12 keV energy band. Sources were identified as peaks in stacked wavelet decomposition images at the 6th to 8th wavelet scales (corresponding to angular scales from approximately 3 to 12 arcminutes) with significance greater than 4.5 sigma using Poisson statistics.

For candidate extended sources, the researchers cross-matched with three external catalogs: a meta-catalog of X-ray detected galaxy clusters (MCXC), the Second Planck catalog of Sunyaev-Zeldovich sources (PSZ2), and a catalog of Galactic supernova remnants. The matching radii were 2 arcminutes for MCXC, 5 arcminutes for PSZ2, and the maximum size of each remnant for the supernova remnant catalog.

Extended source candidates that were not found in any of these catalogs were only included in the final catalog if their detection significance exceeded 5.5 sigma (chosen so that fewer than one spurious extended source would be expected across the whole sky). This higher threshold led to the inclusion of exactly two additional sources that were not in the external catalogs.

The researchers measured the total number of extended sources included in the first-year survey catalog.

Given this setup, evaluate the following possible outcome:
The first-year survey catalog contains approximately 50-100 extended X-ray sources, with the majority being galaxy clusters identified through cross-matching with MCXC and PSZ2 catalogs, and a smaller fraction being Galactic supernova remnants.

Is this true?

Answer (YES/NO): NO